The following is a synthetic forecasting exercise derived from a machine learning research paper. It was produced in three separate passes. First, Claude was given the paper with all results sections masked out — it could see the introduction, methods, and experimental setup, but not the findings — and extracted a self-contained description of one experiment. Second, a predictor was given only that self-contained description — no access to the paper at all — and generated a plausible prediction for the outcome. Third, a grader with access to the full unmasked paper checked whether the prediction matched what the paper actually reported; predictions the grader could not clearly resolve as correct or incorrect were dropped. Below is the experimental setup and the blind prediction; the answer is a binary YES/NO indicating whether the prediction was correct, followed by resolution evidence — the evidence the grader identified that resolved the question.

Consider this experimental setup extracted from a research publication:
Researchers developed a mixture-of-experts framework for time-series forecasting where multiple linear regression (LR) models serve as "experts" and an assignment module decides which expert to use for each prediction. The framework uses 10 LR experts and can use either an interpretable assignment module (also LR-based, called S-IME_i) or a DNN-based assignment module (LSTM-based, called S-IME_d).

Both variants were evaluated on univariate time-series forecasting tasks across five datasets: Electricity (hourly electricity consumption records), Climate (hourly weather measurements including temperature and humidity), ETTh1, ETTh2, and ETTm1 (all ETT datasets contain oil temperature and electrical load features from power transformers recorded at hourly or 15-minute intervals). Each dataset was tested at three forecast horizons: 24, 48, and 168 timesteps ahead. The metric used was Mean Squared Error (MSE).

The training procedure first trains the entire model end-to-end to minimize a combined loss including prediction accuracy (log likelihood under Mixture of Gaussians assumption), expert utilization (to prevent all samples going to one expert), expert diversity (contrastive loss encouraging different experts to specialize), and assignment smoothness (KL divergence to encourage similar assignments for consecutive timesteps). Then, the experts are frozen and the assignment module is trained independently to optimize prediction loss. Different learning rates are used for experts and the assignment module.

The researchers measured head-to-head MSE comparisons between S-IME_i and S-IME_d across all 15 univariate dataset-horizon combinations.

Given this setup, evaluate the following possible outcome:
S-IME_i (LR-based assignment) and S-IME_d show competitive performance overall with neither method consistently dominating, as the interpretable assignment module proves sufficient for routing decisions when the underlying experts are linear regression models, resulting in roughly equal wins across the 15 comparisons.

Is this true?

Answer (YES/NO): YES